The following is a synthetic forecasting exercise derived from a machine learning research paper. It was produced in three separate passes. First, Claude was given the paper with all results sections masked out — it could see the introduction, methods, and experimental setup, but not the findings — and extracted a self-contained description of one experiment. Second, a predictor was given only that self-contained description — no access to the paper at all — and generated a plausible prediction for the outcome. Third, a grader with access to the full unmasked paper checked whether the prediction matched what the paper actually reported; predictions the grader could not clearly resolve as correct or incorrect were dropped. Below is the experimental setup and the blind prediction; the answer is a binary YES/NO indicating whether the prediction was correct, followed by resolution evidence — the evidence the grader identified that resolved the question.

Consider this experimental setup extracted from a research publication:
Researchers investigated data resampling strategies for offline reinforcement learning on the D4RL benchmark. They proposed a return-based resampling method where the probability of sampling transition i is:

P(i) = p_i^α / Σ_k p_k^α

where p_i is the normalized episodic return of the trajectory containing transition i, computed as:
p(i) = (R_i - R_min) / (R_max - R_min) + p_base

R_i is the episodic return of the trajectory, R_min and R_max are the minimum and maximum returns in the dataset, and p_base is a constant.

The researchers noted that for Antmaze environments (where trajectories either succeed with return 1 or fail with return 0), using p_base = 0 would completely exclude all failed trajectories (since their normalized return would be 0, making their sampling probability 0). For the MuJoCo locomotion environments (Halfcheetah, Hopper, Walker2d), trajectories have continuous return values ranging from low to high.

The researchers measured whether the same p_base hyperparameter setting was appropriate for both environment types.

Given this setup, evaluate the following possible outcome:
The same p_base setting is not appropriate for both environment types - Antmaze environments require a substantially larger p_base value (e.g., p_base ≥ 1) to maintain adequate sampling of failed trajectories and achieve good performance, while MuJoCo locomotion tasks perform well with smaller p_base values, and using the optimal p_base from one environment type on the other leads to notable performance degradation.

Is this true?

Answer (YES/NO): NO